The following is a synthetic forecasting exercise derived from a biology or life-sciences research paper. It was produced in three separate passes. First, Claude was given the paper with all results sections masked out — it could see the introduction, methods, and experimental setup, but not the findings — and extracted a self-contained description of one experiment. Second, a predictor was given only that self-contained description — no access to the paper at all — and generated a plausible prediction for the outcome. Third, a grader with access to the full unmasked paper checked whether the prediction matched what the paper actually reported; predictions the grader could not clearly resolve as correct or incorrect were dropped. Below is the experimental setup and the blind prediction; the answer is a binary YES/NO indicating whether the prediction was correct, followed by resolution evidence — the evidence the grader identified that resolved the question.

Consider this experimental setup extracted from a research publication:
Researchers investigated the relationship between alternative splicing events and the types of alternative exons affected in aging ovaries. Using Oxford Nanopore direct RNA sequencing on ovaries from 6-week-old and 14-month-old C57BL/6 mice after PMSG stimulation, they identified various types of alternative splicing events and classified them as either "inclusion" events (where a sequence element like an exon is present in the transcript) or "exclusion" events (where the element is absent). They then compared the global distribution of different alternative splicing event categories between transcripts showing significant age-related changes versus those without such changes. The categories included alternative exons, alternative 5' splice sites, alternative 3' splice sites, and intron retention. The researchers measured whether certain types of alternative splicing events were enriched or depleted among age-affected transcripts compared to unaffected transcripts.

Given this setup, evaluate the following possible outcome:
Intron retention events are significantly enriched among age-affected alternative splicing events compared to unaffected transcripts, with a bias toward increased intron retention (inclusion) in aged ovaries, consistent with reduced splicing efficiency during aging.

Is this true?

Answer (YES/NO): NO